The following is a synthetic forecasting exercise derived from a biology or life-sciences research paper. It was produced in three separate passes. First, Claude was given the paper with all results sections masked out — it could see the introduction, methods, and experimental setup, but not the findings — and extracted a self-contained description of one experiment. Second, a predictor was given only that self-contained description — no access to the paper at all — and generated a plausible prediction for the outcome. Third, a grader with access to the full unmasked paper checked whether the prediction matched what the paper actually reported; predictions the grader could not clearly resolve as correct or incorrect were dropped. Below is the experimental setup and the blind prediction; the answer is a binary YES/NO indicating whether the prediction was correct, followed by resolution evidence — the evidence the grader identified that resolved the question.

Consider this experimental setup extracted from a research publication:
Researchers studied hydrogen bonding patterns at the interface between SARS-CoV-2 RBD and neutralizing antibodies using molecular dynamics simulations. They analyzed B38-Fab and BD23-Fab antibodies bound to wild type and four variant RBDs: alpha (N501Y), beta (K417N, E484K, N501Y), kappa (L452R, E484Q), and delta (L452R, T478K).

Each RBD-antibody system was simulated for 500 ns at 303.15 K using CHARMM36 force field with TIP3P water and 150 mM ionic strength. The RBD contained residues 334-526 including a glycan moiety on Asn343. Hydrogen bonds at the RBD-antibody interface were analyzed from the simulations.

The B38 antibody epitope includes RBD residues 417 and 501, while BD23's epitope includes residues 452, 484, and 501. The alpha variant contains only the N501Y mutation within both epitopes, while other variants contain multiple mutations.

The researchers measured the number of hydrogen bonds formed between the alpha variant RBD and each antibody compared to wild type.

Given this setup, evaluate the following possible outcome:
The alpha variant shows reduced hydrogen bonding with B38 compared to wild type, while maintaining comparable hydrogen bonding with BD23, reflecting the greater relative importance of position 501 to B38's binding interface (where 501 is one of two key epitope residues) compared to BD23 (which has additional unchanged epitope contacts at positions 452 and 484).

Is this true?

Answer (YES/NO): NO